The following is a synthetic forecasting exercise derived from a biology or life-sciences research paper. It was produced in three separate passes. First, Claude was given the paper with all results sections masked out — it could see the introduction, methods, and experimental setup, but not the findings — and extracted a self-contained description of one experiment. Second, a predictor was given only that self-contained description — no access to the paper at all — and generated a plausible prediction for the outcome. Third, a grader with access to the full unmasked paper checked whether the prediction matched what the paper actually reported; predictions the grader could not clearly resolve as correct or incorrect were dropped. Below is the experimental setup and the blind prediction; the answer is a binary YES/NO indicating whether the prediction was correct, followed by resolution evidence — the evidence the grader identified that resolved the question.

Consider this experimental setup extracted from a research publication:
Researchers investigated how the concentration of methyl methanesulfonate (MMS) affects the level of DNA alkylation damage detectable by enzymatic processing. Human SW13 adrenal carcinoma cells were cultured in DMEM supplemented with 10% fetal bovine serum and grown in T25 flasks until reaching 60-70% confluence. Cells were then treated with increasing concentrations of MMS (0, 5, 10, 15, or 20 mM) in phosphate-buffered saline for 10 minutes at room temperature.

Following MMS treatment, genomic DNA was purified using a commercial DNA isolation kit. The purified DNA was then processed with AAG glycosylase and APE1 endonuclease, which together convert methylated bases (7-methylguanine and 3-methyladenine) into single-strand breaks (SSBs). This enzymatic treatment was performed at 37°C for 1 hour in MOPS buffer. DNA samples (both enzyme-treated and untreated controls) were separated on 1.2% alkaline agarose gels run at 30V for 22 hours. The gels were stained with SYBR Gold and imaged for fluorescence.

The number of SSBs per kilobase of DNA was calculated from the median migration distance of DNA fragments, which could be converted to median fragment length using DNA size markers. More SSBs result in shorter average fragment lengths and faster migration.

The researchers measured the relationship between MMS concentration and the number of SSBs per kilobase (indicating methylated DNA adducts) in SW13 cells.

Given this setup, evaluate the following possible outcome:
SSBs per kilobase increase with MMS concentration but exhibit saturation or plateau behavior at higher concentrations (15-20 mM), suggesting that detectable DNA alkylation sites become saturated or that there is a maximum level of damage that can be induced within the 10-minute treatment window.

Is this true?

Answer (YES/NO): NO